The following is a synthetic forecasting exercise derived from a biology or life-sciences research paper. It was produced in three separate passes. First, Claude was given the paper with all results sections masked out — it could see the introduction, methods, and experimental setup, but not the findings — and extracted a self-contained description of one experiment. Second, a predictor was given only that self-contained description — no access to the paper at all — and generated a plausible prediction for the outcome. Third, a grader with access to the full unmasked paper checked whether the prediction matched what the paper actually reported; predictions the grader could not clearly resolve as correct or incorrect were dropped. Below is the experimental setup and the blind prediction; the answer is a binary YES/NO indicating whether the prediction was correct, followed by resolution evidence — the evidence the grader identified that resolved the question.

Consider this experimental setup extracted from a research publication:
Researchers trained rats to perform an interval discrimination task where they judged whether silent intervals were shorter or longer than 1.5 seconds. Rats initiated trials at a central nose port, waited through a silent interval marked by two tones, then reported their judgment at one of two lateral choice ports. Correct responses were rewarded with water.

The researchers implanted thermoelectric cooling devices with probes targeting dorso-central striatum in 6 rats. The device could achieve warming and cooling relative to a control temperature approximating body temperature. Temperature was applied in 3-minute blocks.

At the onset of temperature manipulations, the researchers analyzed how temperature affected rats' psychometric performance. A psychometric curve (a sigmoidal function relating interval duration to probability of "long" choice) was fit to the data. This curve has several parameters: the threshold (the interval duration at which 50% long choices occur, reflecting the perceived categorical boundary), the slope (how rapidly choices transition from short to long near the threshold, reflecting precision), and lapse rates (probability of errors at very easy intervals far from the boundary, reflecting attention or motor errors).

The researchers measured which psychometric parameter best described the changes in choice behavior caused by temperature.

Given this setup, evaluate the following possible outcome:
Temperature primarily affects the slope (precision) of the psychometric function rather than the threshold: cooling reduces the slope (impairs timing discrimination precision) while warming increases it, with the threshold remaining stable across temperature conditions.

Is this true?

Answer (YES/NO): NO